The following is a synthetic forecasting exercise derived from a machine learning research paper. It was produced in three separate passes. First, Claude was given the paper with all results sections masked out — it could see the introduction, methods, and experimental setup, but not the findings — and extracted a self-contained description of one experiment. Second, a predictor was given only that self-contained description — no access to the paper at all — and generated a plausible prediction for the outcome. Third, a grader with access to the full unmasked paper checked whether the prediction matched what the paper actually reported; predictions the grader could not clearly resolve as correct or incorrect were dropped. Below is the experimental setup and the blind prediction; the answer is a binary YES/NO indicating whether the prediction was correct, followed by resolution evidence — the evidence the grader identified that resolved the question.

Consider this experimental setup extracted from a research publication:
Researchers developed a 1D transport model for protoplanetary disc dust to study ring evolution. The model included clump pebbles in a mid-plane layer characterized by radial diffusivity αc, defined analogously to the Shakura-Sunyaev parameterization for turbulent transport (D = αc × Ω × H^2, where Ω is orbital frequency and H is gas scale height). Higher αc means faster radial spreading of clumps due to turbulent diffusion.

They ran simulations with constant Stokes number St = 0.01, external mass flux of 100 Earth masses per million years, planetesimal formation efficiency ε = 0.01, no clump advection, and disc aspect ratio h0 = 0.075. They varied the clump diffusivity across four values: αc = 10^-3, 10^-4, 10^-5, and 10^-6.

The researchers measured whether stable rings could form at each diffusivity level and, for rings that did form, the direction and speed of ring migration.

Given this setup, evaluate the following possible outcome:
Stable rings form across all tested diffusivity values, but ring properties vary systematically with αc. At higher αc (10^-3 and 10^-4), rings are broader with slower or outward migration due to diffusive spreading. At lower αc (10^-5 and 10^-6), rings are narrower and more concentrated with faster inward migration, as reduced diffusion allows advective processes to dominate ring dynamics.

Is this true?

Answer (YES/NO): NO